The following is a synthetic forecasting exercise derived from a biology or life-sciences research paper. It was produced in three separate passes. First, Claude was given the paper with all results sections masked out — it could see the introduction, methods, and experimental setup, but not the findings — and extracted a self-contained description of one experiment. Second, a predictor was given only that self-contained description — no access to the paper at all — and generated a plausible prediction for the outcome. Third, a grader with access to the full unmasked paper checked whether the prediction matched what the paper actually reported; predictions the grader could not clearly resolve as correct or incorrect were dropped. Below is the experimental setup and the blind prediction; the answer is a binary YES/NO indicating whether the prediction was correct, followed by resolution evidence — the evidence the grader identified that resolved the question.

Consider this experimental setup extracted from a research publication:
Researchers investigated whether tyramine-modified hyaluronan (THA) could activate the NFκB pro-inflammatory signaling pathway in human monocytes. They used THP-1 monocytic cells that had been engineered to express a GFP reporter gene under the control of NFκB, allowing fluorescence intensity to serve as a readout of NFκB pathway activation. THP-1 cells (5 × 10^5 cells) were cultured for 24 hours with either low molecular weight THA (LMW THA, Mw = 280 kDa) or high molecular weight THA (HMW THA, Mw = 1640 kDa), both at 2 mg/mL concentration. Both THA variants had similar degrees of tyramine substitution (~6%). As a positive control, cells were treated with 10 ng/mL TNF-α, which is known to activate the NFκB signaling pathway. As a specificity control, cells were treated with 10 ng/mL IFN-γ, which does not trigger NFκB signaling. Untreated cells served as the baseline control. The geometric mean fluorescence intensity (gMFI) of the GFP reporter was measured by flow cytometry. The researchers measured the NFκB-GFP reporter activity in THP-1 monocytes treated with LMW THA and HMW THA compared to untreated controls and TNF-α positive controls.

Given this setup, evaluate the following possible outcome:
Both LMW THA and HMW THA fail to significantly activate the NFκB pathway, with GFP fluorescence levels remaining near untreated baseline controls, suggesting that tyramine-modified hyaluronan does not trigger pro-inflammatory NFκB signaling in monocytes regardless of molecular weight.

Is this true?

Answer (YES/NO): YES